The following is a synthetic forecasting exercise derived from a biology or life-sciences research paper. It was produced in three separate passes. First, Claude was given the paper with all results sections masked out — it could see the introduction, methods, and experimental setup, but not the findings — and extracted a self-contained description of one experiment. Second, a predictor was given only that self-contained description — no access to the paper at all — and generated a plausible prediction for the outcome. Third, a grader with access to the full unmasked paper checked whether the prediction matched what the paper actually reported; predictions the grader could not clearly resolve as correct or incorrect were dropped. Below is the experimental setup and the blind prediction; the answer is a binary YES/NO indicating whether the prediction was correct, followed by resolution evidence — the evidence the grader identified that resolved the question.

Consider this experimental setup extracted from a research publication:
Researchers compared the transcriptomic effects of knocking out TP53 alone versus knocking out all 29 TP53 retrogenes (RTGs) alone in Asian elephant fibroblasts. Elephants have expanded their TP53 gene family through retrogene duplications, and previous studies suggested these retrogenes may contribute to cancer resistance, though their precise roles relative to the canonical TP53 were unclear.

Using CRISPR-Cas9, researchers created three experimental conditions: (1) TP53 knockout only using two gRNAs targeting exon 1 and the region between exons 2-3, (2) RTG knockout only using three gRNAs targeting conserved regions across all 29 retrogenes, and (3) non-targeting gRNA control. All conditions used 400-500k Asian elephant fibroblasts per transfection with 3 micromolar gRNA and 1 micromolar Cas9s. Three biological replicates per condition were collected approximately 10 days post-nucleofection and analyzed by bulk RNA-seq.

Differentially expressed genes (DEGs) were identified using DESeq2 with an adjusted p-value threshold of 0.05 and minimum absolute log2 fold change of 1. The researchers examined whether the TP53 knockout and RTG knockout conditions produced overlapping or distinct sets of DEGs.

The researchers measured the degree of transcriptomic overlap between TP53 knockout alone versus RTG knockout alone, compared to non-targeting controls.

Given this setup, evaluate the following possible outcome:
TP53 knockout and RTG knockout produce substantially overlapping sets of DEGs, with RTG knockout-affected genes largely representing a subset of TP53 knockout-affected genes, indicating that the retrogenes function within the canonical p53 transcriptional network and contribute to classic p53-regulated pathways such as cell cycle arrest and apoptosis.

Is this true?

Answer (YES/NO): NO